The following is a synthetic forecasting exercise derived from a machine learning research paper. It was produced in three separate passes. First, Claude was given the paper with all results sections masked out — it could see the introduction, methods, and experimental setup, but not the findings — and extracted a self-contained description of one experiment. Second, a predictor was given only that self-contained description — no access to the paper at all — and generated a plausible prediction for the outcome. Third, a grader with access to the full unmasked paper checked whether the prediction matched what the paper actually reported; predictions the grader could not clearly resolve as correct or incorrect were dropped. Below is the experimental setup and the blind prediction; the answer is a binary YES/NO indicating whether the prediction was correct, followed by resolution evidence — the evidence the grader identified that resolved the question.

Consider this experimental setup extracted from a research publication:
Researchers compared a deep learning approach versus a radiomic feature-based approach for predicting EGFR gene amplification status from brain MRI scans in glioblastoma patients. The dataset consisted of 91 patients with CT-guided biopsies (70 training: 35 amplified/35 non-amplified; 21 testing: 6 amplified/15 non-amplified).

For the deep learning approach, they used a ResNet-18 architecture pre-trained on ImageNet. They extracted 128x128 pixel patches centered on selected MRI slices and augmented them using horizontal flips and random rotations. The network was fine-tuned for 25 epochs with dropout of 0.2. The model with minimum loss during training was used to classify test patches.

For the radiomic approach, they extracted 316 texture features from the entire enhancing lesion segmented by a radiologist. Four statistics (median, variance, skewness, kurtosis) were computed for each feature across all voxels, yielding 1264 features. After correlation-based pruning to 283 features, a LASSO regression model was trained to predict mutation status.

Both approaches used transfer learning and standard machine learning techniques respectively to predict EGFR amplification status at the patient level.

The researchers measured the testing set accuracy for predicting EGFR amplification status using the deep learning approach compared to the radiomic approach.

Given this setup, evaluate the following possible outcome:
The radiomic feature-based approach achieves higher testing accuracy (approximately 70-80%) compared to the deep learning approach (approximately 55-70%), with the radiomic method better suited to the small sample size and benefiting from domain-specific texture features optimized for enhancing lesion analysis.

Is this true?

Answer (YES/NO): YES